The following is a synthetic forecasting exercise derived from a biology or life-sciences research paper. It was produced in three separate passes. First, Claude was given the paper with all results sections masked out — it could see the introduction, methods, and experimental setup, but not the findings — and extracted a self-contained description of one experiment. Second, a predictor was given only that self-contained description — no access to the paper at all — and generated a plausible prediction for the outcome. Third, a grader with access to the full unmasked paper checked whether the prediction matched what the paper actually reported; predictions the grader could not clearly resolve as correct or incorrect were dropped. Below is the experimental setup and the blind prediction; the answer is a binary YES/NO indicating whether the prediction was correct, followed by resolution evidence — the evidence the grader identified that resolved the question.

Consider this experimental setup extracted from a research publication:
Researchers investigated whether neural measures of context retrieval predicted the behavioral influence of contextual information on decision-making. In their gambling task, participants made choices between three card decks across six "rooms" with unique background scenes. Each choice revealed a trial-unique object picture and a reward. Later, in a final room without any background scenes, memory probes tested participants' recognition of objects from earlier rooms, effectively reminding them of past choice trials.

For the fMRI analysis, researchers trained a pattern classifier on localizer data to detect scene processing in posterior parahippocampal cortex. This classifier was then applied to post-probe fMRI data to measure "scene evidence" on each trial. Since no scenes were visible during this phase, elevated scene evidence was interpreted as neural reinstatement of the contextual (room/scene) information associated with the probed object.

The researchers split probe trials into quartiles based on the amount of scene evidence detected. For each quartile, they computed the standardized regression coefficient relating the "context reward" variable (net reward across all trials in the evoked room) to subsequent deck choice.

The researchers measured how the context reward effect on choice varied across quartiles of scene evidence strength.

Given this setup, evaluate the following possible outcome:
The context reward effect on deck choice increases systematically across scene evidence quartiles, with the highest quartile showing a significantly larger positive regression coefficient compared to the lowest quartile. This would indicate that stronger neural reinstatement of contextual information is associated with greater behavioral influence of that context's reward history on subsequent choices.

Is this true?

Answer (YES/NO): YES